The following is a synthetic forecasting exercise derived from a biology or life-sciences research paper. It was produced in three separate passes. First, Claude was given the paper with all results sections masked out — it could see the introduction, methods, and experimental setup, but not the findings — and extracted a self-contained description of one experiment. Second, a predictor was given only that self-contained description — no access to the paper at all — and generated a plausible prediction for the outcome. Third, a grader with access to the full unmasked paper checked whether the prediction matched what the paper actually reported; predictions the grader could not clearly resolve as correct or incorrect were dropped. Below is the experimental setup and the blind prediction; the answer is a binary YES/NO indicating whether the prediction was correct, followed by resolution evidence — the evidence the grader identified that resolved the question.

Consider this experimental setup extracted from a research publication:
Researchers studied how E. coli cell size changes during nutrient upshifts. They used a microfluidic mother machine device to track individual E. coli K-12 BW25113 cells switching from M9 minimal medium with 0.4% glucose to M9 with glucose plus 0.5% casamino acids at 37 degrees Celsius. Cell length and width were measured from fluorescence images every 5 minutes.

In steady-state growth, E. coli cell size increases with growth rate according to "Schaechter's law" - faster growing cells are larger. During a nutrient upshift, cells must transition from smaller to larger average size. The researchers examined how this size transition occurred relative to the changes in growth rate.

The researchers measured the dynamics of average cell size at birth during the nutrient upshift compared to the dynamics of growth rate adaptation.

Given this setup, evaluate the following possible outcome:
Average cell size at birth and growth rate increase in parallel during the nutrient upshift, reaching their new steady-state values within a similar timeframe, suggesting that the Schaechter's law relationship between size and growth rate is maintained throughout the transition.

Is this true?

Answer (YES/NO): NO